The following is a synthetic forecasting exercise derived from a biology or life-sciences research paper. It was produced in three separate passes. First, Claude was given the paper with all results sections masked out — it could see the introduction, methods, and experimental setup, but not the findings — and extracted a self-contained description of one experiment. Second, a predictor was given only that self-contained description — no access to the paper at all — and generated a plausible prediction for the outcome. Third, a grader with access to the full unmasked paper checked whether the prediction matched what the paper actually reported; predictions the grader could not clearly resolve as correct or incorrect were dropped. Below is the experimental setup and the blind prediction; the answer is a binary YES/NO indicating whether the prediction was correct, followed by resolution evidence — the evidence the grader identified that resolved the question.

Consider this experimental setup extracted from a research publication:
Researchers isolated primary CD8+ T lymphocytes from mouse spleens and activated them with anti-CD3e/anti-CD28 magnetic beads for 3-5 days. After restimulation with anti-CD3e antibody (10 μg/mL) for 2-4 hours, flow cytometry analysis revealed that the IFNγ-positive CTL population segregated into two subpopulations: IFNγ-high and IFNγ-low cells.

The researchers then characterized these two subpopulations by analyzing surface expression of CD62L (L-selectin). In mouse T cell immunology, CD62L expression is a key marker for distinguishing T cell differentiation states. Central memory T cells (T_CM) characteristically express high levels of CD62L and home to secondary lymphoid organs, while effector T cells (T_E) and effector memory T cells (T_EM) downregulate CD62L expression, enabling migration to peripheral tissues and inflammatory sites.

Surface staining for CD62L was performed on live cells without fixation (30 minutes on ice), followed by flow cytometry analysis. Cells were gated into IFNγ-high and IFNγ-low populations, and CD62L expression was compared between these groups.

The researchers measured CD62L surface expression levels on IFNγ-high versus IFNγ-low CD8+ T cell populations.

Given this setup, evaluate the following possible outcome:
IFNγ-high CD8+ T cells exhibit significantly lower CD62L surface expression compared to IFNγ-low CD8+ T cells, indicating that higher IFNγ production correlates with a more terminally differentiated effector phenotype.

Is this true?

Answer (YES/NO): YES